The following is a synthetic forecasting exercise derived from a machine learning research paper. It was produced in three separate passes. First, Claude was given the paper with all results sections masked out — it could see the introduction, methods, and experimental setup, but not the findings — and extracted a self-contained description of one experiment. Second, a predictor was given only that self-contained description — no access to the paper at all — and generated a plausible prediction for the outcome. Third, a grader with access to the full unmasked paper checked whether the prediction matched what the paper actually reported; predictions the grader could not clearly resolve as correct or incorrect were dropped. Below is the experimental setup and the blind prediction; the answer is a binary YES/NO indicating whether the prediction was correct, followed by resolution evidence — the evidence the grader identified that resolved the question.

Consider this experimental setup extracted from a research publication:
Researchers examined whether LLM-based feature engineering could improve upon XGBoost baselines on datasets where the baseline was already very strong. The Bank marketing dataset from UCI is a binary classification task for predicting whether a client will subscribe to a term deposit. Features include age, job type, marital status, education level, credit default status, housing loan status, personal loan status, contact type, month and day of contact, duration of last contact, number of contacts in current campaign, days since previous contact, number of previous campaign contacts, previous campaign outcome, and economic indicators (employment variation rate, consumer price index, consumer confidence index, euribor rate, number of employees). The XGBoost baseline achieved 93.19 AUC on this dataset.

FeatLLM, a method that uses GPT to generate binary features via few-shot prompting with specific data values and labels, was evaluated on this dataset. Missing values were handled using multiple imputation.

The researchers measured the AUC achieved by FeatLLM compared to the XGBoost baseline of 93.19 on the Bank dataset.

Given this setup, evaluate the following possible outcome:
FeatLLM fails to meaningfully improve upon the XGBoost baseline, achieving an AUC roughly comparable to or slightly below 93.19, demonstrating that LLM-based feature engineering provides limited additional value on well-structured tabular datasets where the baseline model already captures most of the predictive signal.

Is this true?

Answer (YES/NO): NO